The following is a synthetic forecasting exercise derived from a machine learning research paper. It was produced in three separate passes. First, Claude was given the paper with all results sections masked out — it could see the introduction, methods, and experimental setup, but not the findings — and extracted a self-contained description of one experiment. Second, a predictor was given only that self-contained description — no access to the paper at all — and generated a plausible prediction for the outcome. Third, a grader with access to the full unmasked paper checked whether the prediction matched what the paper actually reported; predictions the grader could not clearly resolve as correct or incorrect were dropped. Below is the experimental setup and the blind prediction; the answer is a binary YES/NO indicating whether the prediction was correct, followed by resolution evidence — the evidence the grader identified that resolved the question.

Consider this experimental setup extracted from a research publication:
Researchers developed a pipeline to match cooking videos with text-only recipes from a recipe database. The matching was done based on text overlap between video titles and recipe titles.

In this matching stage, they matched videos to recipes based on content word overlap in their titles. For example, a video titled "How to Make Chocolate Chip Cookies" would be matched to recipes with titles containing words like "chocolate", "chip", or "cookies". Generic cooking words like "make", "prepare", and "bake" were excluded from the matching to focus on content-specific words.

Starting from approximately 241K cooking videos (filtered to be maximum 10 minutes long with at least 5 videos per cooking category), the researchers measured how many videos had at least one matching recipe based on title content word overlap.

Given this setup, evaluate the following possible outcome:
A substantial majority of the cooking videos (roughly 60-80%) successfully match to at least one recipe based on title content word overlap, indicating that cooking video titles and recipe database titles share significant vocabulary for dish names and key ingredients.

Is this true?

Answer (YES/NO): NO